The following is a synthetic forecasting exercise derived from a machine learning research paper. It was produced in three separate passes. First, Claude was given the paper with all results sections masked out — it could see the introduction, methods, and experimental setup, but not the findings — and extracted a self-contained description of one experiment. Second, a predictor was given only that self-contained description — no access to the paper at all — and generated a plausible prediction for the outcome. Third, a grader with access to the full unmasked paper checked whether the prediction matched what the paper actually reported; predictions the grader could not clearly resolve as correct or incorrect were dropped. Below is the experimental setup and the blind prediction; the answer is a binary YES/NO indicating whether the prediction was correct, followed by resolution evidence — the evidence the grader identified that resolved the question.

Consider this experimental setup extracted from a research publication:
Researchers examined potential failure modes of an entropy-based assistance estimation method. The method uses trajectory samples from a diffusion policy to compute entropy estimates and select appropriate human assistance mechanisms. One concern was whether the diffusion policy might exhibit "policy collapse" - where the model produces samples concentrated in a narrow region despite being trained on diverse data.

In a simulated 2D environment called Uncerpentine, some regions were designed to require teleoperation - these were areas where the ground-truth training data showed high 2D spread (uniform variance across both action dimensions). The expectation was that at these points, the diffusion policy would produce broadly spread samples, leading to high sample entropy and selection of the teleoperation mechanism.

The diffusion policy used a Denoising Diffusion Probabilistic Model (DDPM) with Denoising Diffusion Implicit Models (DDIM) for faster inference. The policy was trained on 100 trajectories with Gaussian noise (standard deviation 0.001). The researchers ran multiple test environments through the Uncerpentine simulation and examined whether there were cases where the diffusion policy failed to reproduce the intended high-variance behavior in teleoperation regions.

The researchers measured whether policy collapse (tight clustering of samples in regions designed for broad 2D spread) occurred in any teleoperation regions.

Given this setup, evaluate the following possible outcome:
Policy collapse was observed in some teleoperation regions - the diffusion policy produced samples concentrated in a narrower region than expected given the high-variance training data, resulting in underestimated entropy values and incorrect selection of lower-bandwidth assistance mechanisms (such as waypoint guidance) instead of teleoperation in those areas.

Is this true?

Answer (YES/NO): NO